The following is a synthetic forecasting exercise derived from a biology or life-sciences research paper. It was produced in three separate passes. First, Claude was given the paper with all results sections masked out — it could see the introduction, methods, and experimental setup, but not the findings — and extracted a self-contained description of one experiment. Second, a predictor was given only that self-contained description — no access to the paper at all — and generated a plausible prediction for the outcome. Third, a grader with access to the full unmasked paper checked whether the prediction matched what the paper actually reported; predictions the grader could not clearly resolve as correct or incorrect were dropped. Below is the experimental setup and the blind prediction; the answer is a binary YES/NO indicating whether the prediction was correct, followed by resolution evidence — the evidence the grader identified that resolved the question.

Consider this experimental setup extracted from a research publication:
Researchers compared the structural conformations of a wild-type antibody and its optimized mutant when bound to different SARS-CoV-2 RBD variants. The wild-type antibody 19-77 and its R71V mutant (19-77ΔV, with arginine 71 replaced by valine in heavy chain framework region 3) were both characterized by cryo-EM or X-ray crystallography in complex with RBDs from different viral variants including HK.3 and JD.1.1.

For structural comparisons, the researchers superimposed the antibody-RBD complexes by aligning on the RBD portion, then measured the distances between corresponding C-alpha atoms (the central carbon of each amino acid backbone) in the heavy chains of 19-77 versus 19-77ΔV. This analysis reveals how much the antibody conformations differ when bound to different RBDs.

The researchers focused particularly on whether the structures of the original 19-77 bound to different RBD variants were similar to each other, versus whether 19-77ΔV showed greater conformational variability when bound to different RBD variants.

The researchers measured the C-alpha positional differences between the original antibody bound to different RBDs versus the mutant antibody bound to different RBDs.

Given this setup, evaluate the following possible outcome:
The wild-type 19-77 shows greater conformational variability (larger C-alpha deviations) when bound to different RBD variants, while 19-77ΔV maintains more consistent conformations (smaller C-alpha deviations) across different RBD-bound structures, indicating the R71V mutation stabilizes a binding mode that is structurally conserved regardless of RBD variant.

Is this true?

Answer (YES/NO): NO